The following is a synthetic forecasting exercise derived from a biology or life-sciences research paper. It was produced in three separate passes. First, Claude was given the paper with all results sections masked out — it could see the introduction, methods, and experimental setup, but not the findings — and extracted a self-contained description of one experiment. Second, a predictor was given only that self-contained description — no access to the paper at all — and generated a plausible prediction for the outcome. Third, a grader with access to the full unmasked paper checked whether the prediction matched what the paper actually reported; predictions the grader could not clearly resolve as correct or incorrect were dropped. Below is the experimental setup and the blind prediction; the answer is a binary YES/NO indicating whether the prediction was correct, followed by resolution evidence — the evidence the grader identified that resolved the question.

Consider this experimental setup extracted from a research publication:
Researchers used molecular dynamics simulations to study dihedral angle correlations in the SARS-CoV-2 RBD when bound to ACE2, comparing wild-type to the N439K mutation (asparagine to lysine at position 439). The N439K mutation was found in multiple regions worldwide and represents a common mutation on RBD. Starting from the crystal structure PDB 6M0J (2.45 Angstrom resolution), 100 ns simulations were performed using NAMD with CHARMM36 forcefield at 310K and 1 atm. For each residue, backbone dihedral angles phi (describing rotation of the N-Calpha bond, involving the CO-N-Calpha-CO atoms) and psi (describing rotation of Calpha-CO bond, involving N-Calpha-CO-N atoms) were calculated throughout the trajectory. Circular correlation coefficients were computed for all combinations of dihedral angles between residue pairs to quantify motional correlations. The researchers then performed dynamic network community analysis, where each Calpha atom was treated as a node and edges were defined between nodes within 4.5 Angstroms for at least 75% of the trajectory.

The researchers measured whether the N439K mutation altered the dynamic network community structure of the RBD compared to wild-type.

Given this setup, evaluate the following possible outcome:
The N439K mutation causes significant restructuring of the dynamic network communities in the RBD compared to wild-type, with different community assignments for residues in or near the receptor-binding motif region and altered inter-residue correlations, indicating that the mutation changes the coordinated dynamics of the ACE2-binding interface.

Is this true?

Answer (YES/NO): NO